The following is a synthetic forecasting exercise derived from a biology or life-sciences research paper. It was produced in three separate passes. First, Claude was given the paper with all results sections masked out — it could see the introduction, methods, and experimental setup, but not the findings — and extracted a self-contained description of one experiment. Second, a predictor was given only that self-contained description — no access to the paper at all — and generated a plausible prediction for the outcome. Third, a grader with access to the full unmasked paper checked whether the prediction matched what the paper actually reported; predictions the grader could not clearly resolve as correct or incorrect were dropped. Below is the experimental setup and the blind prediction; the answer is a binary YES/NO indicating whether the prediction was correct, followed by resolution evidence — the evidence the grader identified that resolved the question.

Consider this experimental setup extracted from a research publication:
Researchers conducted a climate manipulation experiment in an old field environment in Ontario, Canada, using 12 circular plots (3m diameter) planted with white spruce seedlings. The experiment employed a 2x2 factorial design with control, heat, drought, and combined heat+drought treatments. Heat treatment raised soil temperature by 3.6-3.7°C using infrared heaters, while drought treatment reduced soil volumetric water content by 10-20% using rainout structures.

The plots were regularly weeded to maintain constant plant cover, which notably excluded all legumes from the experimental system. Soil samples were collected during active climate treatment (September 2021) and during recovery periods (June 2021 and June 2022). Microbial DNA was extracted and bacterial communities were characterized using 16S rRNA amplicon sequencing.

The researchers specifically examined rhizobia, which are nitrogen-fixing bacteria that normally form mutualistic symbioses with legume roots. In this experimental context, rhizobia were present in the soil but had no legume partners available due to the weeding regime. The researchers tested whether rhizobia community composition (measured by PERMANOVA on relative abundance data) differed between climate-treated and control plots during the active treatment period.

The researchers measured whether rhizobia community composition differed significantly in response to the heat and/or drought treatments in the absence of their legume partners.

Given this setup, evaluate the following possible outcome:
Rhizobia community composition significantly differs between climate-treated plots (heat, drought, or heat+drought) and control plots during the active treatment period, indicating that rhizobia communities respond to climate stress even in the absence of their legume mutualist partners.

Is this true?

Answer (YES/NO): NO